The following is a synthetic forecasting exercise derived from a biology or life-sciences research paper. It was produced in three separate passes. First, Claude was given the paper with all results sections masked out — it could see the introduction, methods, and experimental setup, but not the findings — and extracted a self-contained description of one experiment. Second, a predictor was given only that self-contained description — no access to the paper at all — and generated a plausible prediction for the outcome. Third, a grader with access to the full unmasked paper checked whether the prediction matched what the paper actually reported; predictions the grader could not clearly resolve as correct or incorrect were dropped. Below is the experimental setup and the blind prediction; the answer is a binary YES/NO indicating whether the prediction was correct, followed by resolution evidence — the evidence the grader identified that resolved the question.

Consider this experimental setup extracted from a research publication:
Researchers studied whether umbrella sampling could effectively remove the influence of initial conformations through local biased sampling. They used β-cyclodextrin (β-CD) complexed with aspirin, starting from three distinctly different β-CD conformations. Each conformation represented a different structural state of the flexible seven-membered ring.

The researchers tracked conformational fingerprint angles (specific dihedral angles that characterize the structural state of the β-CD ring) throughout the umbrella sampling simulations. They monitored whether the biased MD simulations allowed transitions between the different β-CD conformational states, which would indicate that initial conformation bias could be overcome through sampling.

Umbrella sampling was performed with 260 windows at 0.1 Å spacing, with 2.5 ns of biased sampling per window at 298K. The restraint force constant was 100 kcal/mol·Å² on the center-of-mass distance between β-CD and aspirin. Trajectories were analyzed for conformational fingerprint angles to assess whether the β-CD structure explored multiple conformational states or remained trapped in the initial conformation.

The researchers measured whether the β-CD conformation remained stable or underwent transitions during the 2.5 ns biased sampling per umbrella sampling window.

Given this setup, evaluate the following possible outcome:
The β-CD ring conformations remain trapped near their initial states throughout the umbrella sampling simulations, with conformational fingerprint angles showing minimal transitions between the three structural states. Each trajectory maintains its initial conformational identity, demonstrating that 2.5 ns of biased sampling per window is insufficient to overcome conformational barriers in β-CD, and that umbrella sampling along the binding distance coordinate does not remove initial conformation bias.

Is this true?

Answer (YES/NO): YES